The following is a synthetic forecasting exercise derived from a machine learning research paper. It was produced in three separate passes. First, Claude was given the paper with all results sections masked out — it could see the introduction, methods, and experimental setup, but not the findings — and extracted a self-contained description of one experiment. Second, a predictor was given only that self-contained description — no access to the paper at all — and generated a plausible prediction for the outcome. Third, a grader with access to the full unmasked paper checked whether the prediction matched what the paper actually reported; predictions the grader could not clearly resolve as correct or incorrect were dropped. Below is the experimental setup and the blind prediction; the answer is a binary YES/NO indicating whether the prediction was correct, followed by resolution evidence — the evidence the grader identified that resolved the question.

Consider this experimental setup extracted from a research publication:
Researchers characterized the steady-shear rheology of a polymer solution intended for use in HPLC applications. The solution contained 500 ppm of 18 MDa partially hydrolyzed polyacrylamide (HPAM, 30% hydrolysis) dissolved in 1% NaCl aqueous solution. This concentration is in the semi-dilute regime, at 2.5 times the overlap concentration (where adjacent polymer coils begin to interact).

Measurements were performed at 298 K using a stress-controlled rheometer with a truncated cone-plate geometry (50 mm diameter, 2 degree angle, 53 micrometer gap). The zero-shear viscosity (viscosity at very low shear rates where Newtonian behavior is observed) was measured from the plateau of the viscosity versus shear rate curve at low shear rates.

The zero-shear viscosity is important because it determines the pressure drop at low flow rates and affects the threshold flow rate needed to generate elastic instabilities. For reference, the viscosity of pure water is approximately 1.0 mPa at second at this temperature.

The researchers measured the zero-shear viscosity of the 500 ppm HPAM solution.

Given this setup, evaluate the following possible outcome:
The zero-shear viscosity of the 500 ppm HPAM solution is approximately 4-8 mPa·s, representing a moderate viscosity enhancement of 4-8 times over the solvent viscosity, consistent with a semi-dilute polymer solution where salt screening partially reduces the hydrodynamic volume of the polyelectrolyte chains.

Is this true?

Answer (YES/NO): NO